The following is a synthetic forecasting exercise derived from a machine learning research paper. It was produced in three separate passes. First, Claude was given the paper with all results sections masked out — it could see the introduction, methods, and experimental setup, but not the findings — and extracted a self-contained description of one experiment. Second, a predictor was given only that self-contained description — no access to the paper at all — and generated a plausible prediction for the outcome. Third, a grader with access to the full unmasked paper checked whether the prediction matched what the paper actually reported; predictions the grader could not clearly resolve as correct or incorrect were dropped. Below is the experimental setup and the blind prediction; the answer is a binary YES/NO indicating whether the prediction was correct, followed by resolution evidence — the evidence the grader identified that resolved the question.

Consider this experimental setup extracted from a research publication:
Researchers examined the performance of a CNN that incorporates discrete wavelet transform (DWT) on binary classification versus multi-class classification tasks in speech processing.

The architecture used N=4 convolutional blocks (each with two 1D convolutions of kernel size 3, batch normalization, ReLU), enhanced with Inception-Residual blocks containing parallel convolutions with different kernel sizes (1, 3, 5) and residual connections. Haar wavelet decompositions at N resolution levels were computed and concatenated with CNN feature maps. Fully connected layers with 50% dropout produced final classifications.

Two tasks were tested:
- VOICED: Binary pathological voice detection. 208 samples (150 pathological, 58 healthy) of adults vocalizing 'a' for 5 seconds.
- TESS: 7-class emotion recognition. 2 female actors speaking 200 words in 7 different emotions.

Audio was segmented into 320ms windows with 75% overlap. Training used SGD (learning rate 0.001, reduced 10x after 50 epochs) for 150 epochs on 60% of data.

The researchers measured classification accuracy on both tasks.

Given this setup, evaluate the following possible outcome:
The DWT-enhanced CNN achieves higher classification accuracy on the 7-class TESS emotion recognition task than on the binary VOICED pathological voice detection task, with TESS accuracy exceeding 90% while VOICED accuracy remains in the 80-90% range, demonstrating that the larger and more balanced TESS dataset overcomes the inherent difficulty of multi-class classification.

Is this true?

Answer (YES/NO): NO